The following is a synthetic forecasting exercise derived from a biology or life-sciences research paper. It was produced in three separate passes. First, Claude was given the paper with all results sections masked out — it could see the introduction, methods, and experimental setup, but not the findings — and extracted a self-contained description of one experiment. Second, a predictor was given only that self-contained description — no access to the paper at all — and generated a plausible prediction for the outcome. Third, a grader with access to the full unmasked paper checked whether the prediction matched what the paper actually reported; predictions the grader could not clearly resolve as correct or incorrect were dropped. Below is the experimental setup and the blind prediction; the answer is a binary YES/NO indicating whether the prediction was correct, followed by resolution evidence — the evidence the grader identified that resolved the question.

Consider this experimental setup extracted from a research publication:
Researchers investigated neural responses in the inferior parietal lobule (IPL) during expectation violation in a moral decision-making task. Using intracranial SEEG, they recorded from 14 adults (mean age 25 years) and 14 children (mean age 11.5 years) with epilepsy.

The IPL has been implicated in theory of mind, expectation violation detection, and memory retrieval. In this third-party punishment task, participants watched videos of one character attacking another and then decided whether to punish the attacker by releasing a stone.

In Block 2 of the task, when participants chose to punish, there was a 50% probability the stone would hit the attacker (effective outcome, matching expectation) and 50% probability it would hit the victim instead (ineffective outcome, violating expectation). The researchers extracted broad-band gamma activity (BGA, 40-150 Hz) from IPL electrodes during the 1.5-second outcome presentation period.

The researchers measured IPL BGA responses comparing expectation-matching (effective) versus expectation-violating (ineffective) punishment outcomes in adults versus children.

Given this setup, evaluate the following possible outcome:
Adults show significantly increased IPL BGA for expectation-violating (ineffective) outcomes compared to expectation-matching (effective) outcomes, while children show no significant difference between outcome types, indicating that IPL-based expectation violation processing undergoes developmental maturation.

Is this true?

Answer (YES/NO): NO